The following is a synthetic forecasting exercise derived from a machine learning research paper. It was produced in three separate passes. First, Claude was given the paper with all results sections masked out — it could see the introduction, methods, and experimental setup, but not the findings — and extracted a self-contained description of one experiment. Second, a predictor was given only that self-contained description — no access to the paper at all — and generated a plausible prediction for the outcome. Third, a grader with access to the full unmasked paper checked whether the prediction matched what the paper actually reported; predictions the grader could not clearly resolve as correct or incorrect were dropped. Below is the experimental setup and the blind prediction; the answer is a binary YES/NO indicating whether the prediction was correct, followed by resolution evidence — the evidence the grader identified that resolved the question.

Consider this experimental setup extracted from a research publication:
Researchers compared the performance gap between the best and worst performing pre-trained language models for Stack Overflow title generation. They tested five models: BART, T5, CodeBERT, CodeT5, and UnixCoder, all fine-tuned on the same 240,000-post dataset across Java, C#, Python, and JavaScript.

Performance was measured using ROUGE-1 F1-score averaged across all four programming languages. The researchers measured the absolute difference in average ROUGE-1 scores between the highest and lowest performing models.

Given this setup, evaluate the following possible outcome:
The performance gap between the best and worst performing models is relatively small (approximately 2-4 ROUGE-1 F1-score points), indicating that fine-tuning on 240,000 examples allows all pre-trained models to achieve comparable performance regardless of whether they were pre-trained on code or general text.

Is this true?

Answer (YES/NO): NO